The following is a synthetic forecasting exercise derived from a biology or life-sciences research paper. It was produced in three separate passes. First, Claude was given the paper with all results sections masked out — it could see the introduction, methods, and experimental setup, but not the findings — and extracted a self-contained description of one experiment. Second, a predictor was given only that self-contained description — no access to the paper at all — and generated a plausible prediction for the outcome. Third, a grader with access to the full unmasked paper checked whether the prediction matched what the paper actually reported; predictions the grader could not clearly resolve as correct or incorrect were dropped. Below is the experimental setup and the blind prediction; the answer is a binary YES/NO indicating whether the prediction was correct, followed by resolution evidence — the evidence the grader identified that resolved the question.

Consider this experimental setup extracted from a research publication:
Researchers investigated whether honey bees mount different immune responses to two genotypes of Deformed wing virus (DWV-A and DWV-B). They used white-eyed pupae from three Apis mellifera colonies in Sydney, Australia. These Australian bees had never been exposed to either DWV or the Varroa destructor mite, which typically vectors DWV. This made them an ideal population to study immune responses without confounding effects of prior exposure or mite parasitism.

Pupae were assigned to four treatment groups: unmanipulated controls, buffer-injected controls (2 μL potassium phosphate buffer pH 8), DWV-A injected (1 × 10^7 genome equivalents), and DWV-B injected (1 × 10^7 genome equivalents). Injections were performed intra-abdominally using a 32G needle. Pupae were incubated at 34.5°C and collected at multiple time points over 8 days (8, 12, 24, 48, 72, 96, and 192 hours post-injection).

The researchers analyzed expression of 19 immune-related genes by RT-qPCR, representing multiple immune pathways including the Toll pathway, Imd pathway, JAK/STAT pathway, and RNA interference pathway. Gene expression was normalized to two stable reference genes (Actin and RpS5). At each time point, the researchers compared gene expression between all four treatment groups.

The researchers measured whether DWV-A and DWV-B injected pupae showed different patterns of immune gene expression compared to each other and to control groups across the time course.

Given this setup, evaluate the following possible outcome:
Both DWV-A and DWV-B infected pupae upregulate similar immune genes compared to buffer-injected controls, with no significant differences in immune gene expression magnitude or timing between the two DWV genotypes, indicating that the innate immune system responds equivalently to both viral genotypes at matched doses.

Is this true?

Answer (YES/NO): YES